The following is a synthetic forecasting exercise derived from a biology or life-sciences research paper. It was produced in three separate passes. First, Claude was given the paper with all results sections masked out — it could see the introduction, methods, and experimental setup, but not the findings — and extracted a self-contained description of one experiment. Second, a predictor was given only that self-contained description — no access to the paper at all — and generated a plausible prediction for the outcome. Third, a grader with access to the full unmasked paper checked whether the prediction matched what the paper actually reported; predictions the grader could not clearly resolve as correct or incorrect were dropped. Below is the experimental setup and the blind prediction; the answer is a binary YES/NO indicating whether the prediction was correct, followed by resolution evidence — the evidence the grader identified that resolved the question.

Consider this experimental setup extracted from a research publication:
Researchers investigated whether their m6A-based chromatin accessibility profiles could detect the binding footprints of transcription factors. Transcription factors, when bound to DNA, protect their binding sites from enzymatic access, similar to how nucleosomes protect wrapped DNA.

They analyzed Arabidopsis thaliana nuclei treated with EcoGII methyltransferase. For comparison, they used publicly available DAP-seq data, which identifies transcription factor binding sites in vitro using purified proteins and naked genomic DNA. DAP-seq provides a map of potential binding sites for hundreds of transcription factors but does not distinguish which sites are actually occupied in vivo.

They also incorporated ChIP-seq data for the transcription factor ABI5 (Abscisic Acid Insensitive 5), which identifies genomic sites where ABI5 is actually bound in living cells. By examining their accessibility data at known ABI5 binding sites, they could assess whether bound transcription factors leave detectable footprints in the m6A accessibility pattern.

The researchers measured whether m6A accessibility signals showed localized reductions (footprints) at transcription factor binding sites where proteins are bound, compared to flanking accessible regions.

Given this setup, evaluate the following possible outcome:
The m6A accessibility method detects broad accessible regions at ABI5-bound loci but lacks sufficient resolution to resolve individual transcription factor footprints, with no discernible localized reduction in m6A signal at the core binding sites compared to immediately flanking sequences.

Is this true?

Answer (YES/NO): NO